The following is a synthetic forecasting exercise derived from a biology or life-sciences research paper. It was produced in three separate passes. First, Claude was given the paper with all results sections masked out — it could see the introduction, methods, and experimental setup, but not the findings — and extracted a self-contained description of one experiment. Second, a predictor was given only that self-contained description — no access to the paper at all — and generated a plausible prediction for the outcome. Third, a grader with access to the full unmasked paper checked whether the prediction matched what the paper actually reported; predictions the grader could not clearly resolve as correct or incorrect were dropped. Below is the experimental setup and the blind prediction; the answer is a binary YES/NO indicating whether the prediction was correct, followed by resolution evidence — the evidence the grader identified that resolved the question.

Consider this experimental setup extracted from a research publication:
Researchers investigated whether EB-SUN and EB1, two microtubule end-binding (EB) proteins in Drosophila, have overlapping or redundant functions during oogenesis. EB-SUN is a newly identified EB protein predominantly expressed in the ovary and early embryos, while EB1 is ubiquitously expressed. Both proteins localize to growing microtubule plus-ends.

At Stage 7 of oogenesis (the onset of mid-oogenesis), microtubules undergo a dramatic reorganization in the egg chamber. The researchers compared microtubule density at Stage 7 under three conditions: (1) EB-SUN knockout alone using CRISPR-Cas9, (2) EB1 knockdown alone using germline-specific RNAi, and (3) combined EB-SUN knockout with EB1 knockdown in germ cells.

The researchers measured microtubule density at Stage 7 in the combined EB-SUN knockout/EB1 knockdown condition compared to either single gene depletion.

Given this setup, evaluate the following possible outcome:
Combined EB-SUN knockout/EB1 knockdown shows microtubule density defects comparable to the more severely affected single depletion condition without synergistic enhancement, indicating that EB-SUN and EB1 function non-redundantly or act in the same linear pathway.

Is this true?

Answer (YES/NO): NO